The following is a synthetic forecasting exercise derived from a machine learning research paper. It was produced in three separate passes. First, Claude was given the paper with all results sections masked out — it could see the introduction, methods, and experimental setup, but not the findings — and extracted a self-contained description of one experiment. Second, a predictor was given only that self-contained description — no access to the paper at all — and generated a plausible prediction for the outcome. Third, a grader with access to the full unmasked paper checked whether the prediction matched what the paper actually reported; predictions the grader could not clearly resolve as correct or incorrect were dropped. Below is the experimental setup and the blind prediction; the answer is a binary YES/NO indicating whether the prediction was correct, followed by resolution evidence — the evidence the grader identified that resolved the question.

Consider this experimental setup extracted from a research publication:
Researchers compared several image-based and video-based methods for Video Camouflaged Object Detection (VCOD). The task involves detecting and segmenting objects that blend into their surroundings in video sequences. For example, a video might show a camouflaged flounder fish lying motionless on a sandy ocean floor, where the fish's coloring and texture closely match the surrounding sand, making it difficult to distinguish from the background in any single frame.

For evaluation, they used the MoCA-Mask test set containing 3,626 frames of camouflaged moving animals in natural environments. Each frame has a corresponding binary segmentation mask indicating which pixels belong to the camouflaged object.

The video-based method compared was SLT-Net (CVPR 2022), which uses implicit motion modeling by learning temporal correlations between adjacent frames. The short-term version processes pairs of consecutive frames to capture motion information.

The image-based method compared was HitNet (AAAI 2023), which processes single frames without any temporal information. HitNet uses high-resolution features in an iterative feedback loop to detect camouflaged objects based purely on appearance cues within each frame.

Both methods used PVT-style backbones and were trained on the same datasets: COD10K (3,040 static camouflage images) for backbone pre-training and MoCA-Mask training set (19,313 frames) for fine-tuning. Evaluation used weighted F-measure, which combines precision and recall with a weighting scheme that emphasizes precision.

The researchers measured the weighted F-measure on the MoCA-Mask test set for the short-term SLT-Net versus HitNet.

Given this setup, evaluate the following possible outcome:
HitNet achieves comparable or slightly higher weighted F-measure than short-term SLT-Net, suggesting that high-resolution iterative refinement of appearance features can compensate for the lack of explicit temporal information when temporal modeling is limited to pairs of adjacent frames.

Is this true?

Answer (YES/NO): NO